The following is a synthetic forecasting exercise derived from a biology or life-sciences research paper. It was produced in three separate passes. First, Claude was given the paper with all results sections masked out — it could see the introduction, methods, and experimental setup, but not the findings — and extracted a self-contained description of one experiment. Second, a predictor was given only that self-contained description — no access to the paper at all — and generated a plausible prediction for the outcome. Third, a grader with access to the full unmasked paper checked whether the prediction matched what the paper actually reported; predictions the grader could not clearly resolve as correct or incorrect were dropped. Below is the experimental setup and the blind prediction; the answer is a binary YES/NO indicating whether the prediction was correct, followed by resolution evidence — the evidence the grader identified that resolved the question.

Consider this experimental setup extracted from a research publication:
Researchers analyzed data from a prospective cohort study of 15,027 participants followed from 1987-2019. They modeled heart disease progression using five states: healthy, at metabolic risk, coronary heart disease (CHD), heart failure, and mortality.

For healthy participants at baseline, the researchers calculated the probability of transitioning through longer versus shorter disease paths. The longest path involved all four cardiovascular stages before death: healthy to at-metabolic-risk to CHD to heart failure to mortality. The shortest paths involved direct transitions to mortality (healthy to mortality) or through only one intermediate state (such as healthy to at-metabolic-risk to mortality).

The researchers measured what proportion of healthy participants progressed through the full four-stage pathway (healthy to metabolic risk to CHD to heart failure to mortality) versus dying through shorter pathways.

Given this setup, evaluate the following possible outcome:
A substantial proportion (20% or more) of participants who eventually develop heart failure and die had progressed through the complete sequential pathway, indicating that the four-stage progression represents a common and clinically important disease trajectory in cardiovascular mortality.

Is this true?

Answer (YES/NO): NO